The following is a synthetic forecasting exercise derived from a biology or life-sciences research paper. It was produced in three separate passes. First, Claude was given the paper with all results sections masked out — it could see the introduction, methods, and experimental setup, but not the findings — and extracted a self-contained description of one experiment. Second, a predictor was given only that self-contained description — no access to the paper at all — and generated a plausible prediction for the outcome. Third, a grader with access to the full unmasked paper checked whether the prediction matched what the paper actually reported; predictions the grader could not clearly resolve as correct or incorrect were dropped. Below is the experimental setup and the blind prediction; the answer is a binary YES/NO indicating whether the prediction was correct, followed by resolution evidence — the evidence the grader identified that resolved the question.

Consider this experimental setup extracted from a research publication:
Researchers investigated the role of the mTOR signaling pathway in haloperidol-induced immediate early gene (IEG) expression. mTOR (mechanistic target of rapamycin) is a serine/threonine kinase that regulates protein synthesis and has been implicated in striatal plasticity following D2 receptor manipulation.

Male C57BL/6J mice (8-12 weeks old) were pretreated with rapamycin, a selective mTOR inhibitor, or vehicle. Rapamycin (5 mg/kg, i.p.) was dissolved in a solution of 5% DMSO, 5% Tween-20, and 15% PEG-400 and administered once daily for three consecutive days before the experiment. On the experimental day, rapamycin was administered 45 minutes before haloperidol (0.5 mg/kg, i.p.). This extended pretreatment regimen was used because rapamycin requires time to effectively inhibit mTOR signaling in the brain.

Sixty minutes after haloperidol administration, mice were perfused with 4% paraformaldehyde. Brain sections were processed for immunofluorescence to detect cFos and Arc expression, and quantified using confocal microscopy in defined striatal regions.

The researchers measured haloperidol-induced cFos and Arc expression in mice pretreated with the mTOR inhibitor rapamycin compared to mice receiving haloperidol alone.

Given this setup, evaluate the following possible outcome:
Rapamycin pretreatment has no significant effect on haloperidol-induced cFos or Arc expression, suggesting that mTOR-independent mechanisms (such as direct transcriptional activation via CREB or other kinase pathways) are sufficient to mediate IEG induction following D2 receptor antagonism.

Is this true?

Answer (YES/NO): NO